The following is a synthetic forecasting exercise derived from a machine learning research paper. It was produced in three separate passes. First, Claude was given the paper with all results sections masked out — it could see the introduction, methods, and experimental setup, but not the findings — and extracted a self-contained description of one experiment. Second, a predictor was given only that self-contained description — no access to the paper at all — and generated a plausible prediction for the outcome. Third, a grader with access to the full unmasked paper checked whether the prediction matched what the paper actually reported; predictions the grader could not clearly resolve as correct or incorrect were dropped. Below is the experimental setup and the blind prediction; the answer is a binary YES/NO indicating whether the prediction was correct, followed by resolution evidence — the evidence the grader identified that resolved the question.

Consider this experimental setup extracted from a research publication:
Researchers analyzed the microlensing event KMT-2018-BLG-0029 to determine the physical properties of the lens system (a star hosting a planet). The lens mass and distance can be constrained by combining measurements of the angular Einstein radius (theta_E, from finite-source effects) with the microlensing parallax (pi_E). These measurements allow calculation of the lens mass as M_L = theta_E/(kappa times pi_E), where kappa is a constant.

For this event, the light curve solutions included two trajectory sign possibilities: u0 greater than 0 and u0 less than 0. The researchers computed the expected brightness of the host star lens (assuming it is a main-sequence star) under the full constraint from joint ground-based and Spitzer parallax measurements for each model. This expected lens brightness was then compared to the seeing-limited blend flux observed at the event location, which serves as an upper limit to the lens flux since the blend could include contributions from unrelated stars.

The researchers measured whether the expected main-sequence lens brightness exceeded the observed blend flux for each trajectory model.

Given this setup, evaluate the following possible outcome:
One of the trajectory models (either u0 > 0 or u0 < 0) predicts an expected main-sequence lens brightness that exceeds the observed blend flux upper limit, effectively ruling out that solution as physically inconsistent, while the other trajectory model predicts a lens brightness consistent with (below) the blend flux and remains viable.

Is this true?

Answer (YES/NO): NO